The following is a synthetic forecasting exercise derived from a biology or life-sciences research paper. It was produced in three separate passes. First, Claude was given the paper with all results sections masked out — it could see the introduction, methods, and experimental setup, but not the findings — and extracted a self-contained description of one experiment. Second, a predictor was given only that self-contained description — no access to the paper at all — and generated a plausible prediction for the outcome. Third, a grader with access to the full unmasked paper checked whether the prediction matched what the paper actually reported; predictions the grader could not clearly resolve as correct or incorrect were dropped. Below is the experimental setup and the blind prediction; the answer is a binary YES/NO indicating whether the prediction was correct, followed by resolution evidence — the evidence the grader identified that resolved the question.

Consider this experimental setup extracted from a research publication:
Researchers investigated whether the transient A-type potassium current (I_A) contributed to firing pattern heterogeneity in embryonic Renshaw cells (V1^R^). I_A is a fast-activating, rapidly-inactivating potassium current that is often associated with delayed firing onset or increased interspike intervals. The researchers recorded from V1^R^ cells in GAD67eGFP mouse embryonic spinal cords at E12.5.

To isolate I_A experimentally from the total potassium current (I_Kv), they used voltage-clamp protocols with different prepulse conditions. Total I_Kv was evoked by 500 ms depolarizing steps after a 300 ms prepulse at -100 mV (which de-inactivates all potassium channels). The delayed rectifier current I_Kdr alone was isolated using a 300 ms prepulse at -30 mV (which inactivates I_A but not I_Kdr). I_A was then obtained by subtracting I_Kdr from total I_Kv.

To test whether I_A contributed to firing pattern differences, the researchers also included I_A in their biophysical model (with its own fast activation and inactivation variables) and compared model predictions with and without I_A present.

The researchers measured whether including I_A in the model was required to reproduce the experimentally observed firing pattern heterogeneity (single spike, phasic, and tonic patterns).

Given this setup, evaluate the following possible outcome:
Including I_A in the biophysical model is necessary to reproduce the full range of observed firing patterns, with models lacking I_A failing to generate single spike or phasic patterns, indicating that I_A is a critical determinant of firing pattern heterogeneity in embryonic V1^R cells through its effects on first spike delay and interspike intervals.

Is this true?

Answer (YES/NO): NO